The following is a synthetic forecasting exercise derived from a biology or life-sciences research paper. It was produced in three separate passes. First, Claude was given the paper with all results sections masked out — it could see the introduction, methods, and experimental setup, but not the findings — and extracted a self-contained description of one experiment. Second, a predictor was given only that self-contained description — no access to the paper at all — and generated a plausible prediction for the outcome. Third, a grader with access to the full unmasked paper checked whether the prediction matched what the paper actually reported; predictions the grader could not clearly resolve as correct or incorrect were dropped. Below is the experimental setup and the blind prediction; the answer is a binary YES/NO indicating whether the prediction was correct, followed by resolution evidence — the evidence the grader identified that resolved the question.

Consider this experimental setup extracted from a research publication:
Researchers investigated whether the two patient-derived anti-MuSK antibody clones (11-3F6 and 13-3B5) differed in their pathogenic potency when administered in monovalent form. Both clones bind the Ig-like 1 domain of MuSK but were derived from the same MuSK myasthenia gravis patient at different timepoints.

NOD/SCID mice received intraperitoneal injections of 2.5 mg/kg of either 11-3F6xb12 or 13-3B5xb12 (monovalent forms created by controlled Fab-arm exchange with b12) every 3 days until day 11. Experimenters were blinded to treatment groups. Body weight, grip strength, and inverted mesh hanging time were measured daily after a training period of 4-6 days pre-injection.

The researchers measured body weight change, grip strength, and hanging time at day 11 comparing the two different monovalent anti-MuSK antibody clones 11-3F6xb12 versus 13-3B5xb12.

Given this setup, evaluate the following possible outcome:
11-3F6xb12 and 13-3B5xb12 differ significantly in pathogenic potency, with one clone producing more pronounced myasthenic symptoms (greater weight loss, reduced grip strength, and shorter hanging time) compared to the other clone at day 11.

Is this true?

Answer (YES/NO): NO